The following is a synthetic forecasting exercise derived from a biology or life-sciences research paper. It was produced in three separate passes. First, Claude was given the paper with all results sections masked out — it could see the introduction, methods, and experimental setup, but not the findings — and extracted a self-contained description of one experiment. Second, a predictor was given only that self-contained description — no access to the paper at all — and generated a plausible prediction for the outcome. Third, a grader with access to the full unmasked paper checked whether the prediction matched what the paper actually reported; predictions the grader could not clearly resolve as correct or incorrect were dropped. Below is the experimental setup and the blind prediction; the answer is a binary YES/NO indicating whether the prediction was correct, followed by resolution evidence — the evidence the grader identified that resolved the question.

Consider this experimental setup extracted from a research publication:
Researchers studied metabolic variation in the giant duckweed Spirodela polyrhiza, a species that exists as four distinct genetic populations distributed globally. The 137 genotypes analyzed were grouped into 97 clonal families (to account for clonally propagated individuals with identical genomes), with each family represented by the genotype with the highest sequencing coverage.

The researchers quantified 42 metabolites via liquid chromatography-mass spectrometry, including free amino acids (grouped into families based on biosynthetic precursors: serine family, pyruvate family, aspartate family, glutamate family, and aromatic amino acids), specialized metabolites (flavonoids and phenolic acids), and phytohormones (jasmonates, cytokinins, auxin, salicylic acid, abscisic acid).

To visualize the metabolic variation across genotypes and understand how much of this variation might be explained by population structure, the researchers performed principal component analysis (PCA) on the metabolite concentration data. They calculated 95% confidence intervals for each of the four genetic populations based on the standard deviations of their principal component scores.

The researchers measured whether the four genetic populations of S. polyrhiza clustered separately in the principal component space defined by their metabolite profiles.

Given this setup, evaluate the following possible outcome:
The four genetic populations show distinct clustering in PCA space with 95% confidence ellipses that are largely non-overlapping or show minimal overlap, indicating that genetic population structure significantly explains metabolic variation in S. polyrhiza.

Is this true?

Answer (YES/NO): NO